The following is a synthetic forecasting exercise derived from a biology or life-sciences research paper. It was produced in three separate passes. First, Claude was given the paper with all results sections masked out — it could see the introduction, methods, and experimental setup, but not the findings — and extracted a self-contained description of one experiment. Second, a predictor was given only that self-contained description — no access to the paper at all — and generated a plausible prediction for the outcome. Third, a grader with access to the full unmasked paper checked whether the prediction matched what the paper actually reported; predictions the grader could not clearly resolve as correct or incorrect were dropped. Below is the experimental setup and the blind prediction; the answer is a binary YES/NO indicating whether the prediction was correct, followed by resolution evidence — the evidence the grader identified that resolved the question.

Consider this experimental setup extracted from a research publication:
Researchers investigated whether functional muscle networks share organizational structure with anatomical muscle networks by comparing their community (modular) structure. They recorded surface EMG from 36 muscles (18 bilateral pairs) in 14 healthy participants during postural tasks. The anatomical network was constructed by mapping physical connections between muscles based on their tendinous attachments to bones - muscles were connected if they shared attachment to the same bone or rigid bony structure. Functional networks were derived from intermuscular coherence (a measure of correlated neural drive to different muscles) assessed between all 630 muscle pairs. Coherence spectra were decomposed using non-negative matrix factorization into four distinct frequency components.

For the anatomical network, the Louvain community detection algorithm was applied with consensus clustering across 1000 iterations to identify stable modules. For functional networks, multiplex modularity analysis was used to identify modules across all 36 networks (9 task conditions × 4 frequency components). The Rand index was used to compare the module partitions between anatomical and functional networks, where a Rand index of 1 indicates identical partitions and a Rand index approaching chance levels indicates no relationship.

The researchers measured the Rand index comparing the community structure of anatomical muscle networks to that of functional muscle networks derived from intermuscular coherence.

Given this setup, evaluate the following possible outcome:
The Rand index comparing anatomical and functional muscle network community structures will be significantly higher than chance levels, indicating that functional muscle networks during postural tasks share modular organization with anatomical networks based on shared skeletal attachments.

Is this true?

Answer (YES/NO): YES